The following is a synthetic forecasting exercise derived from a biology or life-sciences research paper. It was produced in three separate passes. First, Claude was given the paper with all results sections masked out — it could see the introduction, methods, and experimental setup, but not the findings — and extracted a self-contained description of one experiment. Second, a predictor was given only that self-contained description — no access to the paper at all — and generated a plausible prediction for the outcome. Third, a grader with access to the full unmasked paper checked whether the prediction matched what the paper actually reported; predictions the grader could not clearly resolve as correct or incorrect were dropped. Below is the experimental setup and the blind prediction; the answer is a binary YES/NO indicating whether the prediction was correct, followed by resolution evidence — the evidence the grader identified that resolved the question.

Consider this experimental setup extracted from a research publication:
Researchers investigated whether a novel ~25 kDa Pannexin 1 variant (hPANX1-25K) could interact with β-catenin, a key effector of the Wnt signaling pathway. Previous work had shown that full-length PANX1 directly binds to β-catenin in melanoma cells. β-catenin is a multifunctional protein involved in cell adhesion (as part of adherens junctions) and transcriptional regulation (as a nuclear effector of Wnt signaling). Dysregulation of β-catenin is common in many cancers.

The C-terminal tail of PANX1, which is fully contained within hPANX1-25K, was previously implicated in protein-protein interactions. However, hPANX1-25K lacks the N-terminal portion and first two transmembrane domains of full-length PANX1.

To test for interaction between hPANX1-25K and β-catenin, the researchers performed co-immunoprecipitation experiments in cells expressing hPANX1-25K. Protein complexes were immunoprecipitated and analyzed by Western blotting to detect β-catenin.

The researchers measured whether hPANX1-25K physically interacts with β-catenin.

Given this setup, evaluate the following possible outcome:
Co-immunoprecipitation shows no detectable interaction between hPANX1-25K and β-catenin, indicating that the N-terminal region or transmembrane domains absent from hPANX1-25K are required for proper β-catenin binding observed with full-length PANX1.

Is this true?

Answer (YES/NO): NO